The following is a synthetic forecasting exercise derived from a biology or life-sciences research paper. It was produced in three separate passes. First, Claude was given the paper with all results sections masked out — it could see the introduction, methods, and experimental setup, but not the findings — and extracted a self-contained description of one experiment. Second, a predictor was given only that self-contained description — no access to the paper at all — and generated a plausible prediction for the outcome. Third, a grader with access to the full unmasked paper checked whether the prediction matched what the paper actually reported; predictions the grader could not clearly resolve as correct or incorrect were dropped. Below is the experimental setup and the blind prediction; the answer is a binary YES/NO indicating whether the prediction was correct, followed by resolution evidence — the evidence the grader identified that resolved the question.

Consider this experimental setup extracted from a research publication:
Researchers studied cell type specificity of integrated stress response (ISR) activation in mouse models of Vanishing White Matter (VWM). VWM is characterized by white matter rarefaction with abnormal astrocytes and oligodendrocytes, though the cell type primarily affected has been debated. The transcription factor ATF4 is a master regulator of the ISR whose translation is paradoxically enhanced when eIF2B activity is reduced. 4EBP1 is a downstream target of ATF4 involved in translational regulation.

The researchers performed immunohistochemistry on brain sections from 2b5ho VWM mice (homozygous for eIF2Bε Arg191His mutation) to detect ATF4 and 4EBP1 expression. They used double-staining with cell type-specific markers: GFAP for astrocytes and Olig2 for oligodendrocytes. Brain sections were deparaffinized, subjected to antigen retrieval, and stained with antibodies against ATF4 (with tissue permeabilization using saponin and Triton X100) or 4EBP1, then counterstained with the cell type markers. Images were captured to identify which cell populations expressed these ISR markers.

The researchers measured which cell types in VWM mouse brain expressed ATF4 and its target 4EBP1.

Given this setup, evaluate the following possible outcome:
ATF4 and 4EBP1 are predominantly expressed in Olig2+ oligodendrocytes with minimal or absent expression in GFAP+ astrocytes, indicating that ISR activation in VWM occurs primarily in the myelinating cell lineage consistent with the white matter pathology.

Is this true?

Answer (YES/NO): NO